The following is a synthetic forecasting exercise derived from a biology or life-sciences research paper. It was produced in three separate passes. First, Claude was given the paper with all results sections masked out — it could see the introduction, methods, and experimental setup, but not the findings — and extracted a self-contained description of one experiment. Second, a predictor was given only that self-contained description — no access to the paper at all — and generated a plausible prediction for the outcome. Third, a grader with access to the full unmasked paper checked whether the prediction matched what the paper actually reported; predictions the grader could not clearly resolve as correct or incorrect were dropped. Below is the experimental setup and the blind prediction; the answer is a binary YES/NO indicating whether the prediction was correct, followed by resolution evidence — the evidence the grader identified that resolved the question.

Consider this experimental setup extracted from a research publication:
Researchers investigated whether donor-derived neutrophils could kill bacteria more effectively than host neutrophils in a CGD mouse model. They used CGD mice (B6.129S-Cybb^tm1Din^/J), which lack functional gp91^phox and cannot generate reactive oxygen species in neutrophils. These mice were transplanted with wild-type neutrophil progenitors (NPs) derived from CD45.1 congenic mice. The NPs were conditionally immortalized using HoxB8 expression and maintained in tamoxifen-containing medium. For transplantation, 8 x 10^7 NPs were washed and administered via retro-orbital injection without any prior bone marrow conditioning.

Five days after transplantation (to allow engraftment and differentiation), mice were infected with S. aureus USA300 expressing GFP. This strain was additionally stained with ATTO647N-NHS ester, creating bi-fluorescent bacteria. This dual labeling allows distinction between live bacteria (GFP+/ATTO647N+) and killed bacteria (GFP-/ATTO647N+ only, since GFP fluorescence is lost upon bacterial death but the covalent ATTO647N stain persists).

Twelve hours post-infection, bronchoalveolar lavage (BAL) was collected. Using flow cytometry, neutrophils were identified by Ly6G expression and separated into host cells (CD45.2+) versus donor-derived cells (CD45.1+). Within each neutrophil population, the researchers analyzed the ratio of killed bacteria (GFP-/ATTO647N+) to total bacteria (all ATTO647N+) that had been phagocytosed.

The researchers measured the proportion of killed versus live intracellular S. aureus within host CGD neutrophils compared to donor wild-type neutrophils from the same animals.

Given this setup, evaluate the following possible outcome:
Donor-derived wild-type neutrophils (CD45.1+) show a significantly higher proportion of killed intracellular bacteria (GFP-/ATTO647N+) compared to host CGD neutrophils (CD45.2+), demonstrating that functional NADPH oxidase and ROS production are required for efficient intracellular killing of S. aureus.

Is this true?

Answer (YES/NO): YES